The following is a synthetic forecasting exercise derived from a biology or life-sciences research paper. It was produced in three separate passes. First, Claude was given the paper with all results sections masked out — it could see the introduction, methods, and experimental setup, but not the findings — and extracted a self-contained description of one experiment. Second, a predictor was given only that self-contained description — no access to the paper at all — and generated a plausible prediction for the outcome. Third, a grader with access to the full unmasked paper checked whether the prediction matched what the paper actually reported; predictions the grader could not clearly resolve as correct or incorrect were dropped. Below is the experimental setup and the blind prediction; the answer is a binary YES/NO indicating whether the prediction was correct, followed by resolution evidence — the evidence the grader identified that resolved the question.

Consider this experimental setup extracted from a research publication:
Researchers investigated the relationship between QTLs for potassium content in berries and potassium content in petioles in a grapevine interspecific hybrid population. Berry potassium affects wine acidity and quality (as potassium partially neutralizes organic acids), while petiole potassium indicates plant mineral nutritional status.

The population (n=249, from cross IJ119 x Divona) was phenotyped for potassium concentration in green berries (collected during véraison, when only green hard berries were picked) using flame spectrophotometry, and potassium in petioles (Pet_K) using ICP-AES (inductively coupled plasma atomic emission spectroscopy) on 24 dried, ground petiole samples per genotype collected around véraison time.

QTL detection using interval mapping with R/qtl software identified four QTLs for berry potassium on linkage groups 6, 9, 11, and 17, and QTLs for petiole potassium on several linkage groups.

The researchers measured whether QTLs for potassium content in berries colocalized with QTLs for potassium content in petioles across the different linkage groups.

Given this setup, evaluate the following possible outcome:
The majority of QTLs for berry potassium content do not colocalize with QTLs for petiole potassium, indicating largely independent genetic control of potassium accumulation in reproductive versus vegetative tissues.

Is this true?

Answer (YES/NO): YES